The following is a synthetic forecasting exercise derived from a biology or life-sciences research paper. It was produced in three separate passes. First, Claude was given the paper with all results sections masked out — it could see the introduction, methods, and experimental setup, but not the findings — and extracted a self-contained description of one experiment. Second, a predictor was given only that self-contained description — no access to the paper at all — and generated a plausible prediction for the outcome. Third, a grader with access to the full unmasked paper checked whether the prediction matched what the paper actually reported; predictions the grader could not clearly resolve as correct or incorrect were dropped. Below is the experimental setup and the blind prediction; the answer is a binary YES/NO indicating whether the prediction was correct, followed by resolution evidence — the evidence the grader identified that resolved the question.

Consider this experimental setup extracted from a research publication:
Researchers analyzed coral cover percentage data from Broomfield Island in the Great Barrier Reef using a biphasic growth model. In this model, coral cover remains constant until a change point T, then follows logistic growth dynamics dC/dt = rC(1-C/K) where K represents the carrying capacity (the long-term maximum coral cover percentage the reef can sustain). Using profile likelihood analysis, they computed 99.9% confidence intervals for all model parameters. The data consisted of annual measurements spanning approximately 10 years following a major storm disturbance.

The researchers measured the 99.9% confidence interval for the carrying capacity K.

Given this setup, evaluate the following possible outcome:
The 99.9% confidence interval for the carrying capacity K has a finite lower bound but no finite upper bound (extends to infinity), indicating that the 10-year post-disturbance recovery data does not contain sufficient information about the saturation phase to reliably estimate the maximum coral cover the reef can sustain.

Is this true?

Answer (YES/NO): NO